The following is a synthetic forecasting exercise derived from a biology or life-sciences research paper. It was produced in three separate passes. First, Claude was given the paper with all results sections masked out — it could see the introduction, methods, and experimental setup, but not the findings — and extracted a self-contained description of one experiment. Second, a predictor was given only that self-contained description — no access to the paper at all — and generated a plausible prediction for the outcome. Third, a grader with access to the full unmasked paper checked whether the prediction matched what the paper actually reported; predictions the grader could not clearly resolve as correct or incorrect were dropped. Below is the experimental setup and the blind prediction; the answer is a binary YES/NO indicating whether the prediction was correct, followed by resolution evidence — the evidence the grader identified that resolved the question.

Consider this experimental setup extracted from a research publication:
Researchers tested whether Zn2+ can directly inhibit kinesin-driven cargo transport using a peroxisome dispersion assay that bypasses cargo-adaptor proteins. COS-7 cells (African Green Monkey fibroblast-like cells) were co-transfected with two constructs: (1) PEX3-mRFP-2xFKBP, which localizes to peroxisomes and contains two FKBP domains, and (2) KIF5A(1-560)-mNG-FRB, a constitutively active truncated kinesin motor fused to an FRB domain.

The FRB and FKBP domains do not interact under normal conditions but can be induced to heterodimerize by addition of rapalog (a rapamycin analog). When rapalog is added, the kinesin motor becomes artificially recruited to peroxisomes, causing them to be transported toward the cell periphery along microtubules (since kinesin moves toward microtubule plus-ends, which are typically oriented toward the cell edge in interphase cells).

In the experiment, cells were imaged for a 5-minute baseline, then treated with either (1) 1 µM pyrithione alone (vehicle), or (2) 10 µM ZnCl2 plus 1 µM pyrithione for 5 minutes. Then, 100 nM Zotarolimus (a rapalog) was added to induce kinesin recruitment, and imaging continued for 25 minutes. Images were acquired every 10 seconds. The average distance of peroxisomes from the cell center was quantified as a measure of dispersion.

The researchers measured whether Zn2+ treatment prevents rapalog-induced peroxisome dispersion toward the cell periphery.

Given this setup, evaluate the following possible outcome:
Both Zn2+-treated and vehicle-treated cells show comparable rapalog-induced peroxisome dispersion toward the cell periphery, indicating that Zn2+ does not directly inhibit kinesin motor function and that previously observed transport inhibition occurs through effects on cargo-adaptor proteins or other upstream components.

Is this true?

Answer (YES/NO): NO